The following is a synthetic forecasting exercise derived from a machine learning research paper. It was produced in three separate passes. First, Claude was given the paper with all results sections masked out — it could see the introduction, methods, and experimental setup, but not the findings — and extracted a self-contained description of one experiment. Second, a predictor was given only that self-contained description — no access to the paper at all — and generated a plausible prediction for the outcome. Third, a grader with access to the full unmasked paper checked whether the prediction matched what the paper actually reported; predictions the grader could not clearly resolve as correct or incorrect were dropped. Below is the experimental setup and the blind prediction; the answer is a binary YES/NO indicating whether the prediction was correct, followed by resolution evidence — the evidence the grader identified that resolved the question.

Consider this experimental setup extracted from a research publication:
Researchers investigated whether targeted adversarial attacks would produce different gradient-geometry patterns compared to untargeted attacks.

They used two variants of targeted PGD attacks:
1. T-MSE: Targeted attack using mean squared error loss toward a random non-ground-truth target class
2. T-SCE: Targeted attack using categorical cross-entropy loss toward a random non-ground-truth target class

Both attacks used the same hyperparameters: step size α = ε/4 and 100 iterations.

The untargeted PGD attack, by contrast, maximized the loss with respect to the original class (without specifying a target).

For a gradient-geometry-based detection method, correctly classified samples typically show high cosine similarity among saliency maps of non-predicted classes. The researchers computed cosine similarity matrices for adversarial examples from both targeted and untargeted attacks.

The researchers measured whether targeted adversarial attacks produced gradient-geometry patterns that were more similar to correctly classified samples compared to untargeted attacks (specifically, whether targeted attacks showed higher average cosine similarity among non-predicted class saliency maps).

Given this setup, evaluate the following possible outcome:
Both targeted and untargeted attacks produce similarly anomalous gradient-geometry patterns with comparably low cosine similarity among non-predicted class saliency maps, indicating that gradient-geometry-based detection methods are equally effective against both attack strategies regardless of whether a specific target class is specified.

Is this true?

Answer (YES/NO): NO